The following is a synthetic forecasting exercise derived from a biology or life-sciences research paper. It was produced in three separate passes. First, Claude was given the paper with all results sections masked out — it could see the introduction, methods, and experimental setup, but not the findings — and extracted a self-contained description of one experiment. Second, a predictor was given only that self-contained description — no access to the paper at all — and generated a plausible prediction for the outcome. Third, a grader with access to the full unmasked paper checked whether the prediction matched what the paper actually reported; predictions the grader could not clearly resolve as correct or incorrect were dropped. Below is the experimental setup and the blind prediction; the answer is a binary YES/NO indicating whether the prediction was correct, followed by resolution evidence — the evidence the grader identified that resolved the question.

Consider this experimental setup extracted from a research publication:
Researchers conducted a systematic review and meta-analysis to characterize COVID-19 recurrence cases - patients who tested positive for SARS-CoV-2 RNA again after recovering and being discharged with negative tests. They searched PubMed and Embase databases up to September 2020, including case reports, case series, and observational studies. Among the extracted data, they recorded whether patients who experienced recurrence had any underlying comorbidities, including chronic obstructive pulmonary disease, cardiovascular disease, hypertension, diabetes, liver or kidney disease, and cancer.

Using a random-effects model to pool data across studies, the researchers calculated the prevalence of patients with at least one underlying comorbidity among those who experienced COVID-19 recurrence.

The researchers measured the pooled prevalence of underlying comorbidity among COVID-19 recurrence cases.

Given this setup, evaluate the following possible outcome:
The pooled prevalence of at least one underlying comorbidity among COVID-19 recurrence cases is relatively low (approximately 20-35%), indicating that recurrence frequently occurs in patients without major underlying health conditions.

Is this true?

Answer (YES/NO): NO